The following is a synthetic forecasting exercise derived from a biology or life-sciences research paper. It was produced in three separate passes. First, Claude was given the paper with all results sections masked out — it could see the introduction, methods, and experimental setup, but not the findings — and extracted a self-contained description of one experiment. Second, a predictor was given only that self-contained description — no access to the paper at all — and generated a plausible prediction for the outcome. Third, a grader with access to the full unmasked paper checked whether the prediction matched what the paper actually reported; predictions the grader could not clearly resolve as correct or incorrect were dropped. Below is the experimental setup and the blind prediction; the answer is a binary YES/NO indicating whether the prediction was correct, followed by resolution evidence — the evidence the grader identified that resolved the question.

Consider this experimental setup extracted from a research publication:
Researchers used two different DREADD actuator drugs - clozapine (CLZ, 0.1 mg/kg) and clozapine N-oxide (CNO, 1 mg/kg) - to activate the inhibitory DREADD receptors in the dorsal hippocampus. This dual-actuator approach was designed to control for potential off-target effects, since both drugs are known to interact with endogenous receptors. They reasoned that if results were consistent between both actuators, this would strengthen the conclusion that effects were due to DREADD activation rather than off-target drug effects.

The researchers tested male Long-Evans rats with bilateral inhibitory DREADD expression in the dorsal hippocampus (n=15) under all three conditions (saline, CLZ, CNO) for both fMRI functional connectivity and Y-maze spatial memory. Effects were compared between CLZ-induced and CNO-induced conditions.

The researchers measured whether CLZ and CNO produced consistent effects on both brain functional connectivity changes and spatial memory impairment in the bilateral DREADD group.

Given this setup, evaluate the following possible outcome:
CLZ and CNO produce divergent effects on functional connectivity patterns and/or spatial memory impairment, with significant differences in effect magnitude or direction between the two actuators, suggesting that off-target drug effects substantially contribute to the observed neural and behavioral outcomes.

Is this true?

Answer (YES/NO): NO